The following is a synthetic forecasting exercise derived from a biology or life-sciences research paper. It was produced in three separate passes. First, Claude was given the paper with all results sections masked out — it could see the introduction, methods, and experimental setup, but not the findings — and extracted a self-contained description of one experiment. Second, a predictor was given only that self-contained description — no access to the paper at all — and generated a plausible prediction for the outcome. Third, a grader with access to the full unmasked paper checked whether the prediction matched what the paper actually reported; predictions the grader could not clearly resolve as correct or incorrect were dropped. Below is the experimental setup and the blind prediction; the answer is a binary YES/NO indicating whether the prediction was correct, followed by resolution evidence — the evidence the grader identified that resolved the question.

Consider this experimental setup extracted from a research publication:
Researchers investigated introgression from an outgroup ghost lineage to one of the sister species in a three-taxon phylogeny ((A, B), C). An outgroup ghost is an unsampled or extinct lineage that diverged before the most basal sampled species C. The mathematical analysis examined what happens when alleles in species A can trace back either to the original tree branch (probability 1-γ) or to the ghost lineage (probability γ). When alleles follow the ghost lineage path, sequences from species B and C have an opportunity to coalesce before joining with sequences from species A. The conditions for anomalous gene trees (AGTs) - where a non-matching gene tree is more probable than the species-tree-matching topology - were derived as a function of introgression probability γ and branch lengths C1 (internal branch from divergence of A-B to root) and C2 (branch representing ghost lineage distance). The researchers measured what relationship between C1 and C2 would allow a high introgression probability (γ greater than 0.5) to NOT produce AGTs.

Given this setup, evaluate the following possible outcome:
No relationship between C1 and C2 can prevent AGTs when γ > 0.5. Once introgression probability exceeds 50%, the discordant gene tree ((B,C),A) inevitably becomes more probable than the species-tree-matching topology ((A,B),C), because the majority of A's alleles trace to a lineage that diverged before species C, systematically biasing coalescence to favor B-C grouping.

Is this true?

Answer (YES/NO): NO